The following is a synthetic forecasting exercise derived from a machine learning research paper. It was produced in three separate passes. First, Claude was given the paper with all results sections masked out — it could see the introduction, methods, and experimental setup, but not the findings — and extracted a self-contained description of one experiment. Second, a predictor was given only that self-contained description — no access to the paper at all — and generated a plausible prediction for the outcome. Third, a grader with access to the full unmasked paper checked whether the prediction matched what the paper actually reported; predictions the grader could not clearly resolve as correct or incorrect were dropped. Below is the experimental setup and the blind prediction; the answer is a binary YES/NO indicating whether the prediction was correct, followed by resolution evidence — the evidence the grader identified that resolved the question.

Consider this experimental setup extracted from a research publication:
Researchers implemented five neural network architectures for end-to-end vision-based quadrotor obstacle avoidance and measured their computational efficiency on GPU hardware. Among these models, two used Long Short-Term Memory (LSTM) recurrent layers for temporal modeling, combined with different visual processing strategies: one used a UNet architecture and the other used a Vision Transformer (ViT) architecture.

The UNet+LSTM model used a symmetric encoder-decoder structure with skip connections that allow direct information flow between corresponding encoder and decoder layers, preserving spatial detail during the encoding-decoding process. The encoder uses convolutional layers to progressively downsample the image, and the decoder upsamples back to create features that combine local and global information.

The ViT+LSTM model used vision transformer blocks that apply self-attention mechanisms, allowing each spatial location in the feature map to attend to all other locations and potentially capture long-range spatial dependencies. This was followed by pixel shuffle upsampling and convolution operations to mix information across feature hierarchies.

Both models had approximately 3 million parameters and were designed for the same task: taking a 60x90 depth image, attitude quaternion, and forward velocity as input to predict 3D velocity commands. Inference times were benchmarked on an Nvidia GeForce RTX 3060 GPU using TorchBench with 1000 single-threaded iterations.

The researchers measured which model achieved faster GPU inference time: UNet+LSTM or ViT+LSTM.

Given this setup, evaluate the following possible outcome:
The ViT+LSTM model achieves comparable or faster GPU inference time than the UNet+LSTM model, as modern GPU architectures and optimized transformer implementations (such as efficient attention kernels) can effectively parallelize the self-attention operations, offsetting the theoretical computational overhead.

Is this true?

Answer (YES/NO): YES